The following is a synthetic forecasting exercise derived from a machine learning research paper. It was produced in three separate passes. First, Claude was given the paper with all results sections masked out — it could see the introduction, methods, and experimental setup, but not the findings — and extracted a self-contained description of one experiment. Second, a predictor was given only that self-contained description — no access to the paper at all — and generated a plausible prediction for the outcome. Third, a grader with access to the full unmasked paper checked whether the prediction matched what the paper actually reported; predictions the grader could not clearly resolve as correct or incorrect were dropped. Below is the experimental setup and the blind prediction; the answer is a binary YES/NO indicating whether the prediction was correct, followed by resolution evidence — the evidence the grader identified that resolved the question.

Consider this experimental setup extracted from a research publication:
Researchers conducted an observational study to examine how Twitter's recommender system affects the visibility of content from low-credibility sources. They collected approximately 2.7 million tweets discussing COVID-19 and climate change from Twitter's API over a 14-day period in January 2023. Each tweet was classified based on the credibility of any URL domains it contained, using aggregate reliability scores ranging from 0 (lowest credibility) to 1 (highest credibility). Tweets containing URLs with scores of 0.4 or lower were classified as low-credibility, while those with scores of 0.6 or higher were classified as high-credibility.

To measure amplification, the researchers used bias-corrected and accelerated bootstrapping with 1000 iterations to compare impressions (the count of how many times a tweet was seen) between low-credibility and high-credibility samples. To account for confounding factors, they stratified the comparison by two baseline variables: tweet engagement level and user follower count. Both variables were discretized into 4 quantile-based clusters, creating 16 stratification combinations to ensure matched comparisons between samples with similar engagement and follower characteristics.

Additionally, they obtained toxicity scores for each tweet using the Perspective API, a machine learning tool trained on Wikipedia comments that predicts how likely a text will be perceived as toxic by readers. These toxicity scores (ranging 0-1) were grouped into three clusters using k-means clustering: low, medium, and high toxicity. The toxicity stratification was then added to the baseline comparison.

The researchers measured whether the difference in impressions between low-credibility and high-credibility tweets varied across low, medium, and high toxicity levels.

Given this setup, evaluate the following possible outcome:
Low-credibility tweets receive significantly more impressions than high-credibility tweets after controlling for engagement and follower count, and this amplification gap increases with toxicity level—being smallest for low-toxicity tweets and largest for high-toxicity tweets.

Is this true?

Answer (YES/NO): NO